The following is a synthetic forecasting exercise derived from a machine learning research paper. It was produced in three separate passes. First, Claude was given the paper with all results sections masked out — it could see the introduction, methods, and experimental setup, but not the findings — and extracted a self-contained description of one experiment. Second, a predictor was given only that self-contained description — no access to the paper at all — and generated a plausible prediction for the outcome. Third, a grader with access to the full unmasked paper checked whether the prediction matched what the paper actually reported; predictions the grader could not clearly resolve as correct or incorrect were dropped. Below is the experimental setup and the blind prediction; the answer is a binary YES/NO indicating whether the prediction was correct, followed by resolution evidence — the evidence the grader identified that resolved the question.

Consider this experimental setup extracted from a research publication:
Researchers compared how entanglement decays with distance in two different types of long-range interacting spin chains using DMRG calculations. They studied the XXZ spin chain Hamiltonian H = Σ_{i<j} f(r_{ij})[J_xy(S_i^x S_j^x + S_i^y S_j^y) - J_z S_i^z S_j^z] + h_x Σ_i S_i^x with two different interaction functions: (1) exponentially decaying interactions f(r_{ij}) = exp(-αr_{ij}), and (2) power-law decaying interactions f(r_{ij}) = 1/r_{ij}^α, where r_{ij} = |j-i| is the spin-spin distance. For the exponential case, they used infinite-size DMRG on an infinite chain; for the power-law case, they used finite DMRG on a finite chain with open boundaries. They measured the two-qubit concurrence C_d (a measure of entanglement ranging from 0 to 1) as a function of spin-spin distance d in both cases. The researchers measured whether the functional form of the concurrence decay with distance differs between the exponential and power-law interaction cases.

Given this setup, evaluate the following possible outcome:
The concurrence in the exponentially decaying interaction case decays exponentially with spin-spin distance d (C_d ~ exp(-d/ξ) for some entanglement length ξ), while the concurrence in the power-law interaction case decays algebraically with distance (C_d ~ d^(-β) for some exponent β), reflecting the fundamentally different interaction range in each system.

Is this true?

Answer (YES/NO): YES